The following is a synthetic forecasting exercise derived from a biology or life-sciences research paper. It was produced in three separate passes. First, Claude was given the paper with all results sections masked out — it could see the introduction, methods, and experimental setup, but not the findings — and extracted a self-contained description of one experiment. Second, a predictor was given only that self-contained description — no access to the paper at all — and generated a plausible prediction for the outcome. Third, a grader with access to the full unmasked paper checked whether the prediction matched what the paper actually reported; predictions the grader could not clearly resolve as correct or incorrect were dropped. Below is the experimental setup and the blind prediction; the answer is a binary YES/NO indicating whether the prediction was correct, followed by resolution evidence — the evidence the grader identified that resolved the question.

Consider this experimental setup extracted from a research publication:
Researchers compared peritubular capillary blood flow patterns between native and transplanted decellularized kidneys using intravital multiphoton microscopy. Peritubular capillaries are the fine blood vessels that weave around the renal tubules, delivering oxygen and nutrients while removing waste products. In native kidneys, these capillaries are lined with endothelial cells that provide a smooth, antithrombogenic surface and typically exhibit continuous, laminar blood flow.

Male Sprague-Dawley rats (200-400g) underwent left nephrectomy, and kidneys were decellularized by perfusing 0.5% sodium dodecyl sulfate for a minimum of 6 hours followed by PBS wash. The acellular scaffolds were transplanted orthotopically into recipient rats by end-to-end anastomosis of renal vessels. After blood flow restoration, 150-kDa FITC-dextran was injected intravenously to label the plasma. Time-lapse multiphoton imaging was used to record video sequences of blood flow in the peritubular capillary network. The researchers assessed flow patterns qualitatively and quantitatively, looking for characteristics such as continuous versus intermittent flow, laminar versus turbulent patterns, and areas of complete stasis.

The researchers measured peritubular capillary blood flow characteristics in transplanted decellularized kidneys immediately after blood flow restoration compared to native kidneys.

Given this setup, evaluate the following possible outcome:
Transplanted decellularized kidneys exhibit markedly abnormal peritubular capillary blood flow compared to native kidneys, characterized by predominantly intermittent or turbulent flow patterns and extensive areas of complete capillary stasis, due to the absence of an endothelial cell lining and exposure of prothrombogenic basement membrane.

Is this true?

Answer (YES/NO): NO